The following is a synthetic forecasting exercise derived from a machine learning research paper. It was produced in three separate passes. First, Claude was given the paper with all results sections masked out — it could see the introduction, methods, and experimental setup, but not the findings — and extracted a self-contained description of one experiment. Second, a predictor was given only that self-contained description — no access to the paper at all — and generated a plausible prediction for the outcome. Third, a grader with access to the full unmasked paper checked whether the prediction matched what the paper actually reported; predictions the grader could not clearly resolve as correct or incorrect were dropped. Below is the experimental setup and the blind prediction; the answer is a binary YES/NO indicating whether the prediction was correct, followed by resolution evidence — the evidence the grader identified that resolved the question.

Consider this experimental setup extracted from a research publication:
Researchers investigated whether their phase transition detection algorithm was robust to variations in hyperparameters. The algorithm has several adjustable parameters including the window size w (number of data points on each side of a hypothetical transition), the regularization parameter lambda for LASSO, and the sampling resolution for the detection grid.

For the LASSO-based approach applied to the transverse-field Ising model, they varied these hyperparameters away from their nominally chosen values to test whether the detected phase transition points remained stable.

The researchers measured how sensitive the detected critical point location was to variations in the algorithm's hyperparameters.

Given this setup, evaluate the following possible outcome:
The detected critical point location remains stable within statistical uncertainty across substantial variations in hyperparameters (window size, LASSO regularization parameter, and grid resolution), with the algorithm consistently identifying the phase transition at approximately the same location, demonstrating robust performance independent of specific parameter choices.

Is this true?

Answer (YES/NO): YES